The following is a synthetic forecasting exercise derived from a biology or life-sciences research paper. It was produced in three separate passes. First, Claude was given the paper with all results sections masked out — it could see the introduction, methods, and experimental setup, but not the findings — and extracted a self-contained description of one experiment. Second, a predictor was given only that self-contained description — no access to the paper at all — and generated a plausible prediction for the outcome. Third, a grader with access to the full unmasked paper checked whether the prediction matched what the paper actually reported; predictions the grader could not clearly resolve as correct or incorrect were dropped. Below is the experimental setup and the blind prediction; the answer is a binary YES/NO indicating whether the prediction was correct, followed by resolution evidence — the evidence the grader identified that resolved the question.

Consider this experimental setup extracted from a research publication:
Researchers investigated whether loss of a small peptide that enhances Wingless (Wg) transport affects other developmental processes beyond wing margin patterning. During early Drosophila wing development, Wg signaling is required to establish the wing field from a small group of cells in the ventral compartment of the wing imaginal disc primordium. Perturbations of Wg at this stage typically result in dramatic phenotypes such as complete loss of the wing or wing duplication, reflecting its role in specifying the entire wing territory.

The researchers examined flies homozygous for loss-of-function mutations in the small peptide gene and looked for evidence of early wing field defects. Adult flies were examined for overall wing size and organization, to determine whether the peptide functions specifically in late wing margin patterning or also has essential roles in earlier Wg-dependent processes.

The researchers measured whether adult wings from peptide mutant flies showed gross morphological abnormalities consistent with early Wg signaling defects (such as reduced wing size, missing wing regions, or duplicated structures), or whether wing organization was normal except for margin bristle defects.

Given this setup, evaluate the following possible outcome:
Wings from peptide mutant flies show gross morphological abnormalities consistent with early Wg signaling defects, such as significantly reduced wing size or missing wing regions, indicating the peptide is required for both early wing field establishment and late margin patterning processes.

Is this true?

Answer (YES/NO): NO